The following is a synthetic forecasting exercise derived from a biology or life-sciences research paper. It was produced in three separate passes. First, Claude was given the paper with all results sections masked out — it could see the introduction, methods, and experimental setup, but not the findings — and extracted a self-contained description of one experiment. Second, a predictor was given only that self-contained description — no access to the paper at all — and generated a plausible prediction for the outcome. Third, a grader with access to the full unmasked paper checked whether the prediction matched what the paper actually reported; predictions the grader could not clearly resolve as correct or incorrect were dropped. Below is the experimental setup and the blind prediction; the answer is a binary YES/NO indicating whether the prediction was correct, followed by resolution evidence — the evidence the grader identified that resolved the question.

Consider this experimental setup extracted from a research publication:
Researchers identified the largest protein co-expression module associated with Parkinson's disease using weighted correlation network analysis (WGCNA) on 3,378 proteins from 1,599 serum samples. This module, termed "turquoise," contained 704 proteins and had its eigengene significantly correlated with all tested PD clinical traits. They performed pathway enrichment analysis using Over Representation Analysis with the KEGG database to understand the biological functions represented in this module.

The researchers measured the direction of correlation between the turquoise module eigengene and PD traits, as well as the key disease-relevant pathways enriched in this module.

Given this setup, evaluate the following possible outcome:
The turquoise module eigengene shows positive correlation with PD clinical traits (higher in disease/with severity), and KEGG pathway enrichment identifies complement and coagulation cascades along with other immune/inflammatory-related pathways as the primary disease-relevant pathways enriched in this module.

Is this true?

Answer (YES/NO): YES